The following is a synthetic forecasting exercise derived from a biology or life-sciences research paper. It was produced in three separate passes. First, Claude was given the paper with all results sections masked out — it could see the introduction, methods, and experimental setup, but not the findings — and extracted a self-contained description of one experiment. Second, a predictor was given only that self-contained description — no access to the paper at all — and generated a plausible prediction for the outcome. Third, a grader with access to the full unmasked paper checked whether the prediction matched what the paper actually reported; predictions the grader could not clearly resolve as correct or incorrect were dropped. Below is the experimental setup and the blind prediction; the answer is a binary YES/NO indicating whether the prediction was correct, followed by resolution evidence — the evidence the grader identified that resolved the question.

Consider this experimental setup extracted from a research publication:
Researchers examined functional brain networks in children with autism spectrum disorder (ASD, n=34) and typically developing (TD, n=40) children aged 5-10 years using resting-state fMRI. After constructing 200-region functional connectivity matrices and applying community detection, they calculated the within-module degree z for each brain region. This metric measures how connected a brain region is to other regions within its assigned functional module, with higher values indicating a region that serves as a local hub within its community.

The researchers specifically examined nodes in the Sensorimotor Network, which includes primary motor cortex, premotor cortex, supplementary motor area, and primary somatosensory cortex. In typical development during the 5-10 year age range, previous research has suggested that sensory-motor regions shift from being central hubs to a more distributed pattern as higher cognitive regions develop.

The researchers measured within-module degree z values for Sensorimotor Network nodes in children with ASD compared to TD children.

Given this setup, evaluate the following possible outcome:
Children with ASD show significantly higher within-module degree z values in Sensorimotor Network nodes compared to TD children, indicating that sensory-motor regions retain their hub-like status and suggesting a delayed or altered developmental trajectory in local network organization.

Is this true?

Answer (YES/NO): NO